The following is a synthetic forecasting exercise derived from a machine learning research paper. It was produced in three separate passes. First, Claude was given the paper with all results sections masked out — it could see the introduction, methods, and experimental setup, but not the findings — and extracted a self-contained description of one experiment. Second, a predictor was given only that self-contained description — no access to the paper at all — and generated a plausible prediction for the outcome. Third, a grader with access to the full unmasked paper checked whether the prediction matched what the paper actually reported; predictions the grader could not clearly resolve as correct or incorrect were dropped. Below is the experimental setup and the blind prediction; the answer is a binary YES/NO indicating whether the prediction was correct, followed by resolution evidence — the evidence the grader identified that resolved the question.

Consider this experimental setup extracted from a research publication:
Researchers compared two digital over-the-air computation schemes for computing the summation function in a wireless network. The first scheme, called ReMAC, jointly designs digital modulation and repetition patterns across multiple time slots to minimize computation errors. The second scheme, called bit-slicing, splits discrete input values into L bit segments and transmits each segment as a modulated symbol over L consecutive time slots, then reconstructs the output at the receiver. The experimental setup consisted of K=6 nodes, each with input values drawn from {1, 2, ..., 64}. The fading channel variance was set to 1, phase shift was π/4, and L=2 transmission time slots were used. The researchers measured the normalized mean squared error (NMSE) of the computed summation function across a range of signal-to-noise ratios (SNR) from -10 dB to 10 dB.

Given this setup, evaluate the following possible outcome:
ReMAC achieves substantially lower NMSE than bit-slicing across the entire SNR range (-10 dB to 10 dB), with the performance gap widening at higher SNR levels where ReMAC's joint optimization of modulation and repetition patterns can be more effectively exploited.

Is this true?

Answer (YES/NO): NO